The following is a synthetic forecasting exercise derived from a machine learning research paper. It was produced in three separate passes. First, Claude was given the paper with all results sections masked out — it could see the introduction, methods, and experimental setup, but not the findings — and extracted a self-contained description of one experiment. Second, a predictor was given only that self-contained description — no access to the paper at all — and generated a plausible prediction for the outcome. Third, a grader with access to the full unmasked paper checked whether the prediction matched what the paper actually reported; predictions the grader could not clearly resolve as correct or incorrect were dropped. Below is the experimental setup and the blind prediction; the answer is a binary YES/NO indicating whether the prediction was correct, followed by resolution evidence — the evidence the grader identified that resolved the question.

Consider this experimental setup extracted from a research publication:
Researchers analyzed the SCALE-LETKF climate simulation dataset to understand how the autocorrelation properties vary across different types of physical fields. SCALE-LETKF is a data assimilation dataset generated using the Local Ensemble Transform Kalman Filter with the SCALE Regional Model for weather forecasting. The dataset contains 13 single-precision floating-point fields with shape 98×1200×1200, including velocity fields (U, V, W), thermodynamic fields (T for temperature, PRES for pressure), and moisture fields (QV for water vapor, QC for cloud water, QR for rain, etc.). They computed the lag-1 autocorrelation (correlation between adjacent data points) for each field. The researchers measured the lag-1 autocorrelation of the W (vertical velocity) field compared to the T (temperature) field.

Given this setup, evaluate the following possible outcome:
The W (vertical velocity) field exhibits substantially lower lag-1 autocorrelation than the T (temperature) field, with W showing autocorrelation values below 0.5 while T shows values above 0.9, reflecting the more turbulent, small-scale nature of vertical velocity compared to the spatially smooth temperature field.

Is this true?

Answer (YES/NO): NO